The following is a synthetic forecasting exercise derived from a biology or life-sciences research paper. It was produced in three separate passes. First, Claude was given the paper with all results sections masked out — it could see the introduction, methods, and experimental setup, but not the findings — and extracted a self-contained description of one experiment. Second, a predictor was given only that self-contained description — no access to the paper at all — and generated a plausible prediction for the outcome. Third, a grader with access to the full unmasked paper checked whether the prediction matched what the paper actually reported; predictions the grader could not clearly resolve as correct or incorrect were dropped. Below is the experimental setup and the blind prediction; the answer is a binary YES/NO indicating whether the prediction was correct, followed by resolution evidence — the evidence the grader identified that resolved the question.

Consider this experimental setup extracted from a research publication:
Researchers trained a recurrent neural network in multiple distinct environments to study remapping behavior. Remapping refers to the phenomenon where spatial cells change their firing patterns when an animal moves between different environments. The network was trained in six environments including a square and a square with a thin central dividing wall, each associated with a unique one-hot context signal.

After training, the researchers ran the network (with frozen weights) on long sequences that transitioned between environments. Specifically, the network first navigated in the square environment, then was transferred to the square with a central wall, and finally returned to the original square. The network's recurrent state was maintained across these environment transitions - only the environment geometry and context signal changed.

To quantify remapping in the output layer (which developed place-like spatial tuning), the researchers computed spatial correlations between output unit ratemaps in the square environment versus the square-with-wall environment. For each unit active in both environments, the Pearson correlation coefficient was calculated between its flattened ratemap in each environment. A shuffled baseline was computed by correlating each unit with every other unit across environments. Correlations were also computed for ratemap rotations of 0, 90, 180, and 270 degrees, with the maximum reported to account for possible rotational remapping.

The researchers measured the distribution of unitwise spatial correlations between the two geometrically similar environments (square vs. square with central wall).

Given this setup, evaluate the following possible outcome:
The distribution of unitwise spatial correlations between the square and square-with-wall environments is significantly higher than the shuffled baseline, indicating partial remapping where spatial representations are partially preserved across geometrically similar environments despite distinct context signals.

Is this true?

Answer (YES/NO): NO